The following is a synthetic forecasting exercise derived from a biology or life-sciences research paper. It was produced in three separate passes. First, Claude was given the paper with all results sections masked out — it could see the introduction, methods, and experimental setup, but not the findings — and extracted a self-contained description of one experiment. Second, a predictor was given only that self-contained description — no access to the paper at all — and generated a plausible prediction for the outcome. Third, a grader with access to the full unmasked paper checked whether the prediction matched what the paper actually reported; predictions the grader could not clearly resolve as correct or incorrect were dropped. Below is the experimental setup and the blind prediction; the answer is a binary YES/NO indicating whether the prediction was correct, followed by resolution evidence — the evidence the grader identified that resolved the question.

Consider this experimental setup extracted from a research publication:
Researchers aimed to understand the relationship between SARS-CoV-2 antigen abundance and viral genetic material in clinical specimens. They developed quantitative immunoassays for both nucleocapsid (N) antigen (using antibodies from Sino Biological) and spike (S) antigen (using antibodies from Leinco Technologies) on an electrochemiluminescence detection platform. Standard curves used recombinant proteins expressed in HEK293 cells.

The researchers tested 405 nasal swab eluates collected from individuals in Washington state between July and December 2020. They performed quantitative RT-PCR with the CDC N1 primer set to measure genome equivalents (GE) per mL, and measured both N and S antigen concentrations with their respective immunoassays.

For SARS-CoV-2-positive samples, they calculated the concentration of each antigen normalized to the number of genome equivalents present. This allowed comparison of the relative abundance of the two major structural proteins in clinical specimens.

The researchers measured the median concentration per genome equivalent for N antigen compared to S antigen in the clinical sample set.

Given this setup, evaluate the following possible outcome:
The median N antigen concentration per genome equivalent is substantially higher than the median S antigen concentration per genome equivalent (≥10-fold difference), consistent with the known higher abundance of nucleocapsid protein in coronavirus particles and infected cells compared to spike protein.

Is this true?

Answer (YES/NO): YES